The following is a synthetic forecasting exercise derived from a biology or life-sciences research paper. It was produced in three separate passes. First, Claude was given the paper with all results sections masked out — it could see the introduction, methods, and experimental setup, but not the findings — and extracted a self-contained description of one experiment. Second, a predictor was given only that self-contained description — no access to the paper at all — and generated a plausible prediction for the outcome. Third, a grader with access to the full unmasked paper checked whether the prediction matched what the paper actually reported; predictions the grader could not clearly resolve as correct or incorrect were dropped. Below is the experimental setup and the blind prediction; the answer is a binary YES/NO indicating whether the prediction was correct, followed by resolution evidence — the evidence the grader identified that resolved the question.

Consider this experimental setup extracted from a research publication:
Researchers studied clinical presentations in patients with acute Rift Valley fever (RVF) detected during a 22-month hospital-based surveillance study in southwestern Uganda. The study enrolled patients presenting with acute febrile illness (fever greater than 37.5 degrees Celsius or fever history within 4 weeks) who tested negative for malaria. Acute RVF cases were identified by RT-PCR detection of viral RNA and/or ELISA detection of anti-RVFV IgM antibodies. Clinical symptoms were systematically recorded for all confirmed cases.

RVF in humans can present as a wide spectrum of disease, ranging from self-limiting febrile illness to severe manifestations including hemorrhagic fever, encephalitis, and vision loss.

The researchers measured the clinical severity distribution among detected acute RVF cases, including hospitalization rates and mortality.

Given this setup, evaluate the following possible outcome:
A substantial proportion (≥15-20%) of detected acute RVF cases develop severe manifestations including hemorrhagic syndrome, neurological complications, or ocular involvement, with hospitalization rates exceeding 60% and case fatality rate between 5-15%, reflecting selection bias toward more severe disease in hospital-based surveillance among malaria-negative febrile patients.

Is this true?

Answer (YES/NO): NO